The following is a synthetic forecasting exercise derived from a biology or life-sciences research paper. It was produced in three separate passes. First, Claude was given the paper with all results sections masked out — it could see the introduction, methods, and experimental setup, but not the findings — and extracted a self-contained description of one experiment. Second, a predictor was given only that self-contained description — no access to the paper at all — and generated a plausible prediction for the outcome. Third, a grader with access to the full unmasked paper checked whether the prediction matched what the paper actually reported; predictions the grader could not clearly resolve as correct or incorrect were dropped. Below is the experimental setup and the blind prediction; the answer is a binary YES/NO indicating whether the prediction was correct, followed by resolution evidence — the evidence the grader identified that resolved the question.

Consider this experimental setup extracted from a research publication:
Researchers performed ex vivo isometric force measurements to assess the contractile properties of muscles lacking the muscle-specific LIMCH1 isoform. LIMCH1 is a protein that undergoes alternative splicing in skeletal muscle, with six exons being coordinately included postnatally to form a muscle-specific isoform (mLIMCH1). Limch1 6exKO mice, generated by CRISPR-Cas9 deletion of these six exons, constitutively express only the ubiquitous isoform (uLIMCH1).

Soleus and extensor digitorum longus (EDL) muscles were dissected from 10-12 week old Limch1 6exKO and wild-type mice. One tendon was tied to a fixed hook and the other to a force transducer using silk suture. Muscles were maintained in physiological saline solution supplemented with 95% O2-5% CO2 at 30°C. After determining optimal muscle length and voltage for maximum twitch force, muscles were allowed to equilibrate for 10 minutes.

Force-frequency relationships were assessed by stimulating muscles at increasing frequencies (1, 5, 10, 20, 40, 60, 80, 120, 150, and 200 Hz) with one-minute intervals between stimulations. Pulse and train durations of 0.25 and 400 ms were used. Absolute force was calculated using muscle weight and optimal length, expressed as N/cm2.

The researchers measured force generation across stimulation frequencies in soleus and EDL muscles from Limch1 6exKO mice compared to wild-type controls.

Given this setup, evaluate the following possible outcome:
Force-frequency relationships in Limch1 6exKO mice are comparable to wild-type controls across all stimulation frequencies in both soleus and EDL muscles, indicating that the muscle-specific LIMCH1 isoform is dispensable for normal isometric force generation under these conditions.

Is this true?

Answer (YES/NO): NO